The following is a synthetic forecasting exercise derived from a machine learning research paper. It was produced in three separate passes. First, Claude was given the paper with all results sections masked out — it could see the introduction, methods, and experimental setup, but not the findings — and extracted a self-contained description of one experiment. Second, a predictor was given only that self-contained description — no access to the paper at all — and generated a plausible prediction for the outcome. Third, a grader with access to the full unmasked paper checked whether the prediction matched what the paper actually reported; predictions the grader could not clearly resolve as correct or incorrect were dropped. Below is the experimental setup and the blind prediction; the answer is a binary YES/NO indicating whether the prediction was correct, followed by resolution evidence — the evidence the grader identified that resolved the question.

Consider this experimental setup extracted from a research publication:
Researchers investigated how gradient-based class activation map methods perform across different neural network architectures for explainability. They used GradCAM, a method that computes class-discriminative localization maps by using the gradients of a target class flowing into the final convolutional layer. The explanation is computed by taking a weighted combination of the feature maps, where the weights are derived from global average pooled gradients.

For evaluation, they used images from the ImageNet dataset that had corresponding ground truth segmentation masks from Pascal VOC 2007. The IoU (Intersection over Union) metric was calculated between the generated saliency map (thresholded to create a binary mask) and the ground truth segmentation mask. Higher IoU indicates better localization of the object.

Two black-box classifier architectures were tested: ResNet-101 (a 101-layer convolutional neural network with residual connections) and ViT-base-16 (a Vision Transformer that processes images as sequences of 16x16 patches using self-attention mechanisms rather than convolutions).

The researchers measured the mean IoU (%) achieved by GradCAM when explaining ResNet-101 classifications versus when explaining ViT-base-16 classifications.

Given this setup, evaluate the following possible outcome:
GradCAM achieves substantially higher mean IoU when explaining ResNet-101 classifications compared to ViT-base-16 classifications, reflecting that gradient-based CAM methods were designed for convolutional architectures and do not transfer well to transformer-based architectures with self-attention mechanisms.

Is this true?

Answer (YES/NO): YES